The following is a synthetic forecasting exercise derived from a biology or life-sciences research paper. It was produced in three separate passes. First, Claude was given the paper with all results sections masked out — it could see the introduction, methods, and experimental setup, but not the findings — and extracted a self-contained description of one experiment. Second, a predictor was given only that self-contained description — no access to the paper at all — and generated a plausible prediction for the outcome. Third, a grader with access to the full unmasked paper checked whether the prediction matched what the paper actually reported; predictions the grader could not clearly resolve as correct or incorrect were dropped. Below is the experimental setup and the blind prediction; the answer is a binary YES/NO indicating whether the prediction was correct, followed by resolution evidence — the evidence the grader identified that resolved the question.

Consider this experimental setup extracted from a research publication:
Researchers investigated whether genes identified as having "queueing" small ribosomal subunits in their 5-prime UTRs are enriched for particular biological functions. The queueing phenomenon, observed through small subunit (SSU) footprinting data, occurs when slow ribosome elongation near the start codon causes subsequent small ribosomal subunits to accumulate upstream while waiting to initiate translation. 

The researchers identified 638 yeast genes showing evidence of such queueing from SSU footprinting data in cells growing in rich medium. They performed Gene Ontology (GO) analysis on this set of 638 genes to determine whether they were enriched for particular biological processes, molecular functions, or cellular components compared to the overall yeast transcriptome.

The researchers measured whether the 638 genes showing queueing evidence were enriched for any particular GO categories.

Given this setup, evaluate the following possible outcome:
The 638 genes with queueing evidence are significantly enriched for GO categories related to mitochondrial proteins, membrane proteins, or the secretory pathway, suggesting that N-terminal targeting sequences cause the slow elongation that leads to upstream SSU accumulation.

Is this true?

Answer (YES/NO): NO